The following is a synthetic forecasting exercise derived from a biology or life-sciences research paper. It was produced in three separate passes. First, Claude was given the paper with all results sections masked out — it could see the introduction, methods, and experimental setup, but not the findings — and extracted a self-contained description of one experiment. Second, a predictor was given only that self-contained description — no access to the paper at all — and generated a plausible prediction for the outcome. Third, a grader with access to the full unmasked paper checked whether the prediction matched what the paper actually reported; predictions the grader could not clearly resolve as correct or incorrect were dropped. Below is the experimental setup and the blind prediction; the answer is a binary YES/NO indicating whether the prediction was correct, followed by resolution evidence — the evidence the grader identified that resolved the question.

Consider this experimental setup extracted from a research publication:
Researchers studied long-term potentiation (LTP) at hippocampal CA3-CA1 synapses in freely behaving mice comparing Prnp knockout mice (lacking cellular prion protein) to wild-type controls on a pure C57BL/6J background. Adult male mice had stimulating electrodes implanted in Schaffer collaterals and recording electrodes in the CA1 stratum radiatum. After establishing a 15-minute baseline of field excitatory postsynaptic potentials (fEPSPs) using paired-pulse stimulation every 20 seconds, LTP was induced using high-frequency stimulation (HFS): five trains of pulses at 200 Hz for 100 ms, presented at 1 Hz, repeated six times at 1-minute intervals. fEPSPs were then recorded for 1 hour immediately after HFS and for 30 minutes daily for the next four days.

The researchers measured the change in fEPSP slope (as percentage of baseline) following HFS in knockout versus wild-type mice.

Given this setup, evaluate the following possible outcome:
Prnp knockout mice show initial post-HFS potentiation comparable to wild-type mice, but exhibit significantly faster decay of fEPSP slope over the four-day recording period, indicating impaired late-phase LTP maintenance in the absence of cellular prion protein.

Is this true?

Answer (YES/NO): NO